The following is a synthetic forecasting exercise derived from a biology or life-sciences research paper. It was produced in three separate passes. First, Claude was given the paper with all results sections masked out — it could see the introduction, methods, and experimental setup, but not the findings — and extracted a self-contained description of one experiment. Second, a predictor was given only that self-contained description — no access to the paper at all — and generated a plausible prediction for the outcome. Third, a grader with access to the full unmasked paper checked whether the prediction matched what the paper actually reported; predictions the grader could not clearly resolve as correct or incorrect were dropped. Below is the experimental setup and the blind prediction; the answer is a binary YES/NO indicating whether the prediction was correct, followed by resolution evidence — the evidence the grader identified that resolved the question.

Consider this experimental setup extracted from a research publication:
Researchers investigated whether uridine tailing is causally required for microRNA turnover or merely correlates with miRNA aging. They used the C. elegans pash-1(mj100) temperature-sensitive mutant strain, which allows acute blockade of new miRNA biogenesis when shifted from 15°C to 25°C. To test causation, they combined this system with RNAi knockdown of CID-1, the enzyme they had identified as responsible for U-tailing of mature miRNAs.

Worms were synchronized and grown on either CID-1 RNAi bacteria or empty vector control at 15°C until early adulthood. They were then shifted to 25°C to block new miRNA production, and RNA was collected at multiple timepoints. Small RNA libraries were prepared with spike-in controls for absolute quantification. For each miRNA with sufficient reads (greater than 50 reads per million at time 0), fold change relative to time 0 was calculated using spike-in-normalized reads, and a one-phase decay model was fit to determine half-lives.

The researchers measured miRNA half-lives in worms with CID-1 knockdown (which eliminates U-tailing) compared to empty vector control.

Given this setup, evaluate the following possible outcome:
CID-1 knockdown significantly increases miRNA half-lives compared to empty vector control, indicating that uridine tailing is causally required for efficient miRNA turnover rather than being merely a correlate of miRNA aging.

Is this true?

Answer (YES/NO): NO